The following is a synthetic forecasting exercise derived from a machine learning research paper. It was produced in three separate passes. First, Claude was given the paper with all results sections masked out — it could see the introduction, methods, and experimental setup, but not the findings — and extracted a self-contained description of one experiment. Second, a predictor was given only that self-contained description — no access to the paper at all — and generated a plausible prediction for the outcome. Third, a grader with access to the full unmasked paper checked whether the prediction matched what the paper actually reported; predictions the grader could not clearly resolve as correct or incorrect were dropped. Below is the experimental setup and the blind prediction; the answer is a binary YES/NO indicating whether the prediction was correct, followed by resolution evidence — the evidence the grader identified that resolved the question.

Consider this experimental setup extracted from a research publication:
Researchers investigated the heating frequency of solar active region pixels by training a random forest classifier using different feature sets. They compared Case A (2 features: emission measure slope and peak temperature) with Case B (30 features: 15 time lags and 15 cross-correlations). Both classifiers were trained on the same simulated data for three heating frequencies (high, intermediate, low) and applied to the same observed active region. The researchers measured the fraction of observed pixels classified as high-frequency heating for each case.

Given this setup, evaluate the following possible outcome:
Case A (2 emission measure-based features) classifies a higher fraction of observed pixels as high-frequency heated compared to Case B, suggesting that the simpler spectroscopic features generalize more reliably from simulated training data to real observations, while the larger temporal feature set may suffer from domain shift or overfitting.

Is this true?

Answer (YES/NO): NO